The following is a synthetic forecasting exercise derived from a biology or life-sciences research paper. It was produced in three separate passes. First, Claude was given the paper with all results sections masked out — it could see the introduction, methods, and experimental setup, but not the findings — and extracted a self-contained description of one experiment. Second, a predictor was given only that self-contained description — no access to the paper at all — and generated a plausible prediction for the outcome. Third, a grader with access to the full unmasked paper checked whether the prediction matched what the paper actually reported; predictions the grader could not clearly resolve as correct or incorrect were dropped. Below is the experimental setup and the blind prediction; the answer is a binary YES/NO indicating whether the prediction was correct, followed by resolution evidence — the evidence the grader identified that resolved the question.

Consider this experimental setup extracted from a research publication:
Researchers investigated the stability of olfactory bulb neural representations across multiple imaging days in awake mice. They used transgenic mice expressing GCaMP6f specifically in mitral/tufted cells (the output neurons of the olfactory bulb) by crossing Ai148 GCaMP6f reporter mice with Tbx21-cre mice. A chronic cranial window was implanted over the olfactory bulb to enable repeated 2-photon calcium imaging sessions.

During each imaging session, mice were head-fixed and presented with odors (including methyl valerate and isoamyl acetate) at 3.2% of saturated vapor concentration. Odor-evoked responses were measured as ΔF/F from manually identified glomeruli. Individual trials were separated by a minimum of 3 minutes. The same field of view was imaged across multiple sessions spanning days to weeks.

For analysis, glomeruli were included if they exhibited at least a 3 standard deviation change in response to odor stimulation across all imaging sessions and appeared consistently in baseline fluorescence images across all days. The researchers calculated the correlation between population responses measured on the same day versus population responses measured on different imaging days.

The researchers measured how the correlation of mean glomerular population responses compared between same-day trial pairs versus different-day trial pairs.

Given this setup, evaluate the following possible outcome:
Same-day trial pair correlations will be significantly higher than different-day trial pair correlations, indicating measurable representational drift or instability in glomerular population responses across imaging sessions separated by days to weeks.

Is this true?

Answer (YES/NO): NO